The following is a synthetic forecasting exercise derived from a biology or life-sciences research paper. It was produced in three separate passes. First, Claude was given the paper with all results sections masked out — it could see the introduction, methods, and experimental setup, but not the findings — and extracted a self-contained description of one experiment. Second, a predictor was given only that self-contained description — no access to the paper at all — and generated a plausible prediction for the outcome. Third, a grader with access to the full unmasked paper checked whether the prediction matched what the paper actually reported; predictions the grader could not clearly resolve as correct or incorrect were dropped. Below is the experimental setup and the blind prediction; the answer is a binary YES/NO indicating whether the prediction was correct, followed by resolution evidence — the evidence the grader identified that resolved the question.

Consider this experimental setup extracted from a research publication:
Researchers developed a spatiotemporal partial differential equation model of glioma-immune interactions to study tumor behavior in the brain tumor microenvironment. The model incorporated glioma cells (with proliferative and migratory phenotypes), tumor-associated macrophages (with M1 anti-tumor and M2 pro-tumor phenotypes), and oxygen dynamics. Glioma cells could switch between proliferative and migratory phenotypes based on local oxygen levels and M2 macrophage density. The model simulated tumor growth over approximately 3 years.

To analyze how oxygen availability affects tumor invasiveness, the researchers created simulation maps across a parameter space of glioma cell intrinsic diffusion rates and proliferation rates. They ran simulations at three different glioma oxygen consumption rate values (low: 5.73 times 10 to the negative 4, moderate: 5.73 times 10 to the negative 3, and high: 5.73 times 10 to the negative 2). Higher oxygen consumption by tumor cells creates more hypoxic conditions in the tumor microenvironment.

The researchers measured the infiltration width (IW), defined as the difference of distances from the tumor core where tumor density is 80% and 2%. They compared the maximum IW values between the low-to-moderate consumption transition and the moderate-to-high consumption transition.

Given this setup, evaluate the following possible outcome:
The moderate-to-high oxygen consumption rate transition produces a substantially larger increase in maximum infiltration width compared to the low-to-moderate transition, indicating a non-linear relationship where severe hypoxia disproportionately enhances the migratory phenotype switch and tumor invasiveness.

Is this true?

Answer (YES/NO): YES